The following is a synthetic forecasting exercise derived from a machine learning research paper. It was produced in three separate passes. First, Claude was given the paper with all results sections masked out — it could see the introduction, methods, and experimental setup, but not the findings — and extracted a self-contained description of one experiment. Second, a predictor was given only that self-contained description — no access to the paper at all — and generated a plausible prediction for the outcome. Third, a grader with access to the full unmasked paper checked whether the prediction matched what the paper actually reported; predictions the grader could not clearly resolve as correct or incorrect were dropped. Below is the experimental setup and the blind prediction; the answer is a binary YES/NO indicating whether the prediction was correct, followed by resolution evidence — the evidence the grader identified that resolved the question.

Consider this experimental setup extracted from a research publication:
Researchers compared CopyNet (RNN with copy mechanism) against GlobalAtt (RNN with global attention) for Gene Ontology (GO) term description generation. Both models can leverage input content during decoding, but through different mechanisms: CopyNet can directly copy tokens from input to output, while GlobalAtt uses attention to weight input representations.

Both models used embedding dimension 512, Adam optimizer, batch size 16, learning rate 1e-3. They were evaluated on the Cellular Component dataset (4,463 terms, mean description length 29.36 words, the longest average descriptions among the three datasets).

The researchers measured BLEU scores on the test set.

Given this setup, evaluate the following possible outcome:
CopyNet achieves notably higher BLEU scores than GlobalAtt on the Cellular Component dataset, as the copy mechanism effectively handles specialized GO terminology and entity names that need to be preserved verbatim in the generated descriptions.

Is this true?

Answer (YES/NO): NO